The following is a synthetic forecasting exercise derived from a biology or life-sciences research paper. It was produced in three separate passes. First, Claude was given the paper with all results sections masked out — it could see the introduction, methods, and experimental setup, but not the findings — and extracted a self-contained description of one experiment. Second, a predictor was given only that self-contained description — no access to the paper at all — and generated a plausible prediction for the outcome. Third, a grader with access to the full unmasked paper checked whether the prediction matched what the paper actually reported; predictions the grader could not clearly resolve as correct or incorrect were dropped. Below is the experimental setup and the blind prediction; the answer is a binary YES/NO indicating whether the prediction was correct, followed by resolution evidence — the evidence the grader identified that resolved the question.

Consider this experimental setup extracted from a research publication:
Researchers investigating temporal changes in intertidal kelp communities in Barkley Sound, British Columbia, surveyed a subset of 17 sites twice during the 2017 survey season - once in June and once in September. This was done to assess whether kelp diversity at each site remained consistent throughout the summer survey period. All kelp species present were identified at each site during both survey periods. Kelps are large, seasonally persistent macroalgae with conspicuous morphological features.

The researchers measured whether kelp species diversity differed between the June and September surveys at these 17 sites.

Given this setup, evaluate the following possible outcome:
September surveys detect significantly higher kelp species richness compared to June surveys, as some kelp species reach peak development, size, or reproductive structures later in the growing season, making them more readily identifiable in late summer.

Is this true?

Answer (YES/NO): NO